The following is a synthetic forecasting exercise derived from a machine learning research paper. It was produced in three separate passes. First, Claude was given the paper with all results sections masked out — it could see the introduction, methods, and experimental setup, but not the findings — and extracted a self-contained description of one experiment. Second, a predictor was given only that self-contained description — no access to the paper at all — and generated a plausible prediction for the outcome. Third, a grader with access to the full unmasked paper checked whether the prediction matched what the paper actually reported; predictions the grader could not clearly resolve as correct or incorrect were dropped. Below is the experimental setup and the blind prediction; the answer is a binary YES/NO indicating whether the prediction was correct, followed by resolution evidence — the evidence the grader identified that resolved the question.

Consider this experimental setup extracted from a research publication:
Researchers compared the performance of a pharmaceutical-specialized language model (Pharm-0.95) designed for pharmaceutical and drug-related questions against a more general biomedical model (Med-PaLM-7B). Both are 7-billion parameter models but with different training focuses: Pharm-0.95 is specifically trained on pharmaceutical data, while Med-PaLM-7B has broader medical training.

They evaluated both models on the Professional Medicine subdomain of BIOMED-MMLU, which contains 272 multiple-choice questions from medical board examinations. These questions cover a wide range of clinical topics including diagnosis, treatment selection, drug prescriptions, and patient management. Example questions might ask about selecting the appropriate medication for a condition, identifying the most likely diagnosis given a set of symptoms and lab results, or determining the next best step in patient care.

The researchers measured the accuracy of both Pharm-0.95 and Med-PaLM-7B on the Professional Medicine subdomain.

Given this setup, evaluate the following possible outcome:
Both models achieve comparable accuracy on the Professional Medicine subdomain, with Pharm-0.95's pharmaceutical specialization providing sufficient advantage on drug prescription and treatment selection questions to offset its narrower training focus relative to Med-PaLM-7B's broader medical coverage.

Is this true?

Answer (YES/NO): NO